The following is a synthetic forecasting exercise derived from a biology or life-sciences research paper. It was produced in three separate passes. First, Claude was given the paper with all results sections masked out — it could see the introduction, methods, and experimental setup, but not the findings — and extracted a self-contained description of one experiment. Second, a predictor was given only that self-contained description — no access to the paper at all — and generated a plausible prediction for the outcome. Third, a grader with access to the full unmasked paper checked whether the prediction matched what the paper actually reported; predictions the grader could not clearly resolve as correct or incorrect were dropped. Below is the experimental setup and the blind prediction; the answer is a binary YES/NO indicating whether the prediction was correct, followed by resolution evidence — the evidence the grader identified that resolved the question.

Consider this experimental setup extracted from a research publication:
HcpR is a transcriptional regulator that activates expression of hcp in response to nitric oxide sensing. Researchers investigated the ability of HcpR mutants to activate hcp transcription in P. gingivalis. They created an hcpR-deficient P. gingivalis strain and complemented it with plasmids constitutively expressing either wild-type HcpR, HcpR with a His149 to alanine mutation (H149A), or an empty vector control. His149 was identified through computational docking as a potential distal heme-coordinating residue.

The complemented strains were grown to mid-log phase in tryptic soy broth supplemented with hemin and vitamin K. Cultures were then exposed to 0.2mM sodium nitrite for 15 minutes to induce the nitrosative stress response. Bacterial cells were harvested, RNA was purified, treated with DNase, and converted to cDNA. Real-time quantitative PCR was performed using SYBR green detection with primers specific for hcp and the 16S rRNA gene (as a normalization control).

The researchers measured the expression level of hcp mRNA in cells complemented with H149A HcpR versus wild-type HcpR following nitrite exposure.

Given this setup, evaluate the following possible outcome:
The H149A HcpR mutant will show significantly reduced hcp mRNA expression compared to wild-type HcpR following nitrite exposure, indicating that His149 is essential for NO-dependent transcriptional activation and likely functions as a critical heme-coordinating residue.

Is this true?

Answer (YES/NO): NO